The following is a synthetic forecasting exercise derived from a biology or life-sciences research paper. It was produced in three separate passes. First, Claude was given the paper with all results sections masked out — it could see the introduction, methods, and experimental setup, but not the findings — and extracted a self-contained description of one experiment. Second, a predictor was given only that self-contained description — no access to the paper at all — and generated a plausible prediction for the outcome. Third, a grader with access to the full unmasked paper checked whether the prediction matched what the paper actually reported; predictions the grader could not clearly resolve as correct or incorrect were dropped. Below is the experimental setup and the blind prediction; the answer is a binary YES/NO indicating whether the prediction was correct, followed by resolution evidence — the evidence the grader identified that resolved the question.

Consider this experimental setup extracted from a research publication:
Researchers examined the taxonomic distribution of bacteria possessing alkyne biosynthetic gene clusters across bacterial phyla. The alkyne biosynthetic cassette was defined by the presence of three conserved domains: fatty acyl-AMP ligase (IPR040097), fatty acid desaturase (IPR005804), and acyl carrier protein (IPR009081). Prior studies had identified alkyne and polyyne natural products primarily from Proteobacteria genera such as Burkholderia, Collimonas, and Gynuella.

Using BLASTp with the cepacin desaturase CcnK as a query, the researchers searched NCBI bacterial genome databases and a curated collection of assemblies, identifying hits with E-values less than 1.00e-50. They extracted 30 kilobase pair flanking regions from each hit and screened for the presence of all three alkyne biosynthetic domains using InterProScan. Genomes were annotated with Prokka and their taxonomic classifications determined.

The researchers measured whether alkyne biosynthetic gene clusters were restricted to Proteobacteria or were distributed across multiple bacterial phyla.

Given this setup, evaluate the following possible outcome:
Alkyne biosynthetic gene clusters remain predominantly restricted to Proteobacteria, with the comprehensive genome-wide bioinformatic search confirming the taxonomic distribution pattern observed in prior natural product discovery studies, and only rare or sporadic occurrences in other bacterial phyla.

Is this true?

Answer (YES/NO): NO